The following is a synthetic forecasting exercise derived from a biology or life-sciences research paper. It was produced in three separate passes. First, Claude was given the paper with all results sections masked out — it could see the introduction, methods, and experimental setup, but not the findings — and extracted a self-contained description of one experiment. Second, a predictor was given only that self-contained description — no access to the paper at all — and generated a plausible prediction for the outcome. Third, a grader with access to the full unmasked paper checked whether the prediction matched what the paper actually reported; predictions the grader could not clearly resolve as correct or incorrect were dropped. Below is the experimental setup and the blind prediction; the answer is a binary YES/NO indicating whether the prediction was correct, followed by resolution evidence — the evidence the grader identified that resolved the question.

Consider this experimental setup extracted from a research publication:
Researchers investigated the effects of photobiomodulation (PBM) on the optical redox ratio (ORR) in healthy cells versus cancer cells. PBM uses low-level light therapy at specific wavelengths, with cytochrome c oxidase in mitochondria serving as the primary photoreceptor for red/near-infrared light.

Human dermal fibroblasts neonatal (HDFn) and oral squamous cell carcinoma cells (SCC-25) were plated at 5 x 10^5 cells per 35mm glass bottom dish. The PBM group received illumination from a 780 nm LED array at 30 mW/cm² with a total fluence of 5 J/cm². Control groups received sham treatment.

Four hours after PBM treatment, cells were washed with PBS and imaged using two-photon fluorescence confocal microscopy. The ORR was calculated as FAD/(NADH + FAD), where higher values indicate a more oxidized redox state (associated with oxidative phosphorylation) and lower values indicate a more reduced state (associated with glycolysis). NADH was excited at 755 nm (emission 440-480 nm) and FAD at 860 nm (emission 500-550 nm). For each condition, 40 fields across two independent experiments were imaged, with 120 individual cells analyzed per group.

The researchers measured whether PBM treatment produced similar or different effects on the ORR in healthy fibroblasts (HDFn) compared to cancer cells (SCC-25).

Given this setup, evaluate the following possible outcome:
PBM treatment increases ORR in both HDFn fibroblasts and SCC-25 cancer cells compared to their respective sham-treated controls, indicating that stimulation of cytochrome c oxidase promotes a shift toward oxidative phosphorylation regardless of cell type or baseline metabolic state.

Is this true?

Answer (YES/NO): NO